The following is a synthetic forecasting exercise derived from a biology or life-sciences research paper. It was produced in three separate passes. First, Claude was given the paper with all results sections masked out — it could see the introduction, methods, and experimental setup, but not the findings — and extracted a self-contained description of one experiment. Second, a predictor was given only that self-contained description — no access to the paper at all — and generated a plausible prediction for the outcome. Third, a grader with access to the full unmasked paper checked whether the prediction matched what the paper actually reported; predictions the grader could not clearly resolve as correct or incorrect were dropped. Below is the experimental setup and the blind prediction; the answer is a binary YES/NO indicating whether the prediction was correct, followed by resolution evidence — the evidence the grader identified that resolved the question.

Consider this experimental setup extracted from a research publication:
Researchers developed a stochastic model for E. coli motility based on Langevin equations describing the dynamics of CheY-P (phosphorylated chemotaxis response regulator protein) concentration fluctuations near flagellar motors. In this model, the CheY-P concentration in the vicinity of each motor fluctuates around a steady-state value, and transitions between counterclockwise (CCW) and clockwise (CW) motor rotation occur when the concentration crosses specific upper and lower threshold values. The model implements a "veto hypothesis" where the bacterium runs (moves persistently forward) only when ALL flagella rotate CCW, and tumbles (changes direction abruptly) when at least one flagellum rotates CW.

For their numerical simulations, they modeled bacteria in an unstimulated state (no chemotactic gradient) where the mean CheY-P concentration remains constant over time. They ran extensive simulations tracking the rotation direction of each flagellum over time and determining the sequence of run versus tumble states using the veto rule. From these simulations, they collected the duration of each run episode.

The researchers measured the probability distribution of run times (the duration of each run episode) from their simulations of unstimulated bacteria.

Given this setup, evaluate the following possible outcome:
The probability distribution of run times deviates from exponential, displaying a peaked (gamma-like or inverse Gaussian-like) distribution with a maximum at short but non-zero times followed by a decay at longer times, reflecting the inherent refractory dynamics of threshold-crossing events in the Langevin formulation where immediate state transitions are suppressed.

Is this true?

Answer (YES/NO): YES